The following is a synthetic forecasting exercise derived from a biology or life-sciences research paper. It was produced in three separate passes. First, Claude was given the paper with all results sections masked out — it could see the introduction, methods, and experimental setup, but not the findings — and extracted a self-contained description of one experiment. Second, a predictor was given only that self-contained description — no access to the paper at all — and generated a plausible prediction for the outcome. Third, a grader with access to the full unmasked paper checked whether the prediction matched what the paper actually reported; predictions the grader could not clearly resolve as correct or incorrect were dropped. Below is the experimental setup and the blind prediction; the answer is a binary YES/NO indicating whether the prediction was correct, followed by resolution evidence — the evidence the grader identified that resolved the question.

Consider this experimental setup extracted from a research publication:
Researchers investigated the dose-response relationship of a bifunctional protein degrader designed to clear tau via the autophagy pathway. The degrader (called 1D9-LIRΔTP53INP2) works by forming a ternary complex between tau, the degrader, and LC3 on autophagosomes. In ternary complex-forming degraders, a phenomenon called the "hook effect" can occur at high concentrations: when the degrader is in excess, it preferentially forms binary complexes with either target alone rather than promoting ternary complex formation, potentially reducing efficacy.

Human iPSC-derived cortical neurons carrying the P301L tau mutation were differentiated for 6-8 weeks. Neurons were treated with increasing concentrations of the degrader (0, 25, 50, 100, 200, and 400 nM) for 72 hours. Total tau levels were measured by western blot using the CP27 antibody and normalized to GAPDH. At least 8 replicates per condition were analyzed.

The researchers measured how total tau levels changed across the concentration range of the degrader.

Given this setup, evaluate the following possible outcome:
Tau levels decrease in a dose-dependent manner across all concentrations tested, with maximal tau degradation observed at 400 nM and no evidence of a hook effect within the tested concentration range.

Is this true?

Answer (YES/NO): NO